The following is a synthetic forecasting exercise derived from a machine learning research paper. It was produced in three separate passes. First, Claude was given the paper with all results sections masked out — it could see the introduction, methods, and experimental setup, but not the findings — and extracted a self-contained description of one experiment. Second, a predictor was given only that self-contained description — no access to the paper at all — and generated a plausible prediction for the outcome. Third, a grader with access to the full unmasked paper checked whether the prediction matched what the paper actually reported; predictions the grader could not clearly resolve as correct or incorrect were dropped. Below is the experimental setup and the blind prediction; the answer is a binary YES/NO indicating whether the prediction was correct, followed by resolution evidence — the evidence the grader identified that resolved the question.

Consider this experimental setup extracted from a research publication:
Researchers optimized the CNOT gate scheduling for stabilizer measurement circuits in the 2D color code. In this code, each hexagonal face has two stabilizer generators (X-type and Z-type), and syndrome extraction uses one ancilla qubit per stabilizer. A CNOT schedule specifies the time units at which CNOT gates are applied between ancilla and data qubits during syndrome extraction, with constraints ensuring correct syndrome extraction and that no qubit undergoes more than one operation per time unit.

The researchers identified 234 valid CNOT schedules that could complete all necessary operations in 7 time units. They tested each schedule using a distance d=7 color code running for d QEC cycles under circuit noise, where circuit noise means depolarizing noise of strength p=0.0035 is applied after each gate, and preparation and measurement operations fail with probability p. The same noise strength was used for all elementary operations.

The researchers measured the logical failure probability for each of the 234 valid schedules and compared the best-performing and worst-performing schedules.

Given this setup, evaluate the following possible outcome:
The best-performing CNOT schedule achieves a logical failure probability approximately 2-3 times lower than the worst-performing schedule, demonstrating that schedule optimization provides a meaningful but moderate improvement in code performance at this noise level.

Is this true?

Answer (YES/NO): NO